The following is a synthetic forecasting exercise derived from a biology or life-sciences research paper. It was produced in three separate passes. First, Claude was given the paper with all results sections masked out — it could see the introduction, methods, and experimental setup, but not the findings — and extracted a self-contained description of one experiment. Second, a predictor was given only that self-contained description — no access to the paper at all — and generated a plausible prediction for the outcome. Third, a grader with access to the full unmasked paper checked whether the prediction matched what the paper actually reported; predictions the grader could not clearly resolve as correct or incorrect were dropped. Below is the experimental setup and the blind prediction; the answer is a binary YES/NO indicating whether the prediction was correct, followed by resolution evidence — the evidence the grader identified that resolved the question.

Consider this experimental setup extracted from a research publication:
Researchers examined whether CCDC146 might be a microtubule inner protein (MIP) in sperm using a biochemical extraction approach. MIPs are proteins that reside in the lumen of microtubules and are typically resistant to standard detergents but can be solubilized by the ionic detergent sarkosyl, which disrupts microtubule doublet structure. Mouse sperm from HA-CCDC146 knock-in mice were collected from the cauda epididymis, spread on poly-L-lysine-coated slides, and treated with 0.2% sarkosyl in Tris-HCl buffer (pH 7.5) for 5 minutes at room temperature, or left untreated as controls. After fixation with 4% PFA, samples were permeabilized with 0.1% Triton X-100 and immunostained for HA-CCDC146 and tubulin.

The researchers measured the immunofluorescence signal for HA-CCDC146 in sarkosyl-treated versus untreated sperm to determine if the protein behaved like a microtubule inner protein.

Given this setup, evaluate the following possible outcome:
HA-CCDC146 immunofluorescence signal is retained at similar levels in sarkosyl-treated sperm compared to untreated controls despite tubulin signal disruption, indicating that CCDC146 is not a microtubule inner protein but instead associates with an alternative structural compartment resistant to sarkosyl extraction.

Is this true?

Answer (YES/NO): NO